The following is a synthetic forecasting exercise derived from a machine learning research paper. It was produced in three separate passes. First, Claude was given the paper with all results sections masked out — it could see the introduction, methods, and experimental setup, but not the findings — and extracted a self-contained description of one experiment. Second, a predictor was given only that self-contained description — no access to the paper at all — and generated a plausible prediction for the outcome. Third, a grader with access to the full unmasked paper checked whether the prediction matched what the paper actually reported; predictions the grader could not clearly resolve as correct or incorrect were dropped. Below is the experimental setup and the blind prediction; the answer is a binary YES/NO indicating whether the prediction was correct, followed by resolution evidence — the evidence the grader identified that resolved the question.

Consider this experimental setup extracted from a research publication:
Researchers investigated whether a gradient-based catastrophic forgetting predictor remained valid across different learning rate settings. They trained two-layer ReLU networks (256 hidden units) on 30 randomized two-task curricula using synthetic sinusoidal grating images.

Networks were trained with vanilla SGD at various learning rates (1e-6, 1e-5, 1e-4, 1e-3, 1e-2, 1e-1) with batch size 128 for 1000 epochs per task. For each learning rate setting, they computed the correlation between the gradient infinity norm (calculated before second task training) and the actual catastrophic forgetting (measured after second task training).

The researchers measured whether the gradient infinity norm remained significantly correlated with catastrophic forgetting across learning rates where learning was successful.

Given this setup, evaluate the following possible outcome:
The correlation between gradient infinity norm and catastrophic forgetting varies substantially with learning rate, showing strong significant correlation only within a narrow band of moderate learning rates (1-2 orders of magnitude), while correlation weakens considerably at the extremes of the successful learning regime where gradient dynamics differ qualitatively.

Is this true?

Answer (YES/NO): NO